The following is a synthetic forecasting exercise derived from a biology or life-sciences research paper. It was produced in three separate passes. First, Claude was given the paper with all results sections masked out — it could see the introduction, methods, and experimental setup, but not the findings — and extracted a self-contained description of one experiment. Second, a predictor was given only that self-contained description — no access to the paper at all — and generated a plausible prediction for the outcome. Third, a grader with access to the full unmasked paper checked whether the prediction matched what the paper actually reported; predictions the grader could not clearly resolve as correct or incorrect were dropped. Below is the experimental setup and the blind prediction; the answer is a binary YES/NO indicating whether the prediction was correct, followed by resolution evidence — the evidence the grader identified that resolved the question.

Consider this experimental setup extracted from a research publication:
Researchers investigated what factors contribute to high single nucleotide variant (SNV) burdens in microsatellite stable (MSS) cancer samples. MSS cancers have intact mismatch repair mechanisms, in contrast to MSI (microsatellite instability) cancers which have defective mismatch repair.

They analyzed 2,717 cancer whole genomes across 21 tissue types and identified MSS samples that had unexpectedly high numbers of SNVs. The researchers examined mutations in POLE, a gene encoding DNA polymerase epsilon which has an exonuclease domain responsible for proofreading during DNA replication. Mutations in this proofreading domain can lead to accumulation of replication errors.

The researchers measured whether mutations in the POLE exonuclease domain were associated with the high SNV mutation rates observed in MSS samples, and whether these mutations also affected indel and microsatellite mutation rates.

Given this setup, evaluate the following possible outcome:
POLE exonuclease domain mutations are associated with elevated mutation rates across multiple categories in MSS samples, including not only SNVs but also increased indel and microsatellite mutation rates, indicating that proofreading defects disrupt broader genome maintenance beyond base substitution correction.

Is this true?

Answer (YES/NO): NO